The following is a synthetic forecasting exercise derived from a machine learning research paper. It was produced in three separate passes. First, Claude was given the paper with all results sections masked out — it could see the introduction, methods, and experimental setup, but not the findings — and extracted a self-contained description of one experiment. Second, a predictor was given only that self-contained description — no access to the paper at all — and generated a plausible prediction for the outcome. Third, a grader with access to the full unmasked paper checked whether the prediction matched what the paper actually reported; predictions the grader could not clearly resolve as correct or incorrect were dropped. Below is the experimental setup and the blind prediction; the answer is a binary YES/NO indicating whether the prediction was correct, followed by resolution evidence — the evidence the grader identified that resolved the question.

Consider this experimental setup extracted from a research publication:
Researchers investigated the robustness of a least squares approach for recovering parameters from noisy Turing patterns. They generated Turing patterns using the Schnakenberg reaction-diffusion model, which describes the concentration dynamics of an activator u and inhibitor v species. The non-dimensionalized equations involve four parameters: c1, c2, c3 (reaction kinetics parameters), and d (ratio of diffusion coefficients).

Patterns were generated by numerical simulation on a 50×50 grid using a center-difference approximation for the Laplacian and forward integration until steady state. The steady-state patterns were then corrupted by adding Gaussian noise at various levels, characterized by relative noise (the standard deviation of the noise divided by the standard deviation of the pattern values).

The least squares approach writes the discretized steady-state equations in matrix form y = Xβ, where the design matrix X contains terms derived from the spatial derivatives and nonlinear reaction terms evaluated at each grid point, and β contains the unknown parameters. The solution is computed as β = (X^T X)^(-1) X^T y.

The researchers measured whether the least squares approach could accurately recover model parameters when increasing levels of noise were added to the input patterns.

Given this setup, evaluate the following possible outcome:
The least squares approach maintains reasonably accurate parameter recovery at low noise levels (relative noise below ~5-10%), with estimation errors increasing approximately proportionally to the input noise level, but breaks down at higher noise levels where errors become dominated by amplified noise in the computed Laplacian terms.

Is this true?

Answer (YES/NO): NO